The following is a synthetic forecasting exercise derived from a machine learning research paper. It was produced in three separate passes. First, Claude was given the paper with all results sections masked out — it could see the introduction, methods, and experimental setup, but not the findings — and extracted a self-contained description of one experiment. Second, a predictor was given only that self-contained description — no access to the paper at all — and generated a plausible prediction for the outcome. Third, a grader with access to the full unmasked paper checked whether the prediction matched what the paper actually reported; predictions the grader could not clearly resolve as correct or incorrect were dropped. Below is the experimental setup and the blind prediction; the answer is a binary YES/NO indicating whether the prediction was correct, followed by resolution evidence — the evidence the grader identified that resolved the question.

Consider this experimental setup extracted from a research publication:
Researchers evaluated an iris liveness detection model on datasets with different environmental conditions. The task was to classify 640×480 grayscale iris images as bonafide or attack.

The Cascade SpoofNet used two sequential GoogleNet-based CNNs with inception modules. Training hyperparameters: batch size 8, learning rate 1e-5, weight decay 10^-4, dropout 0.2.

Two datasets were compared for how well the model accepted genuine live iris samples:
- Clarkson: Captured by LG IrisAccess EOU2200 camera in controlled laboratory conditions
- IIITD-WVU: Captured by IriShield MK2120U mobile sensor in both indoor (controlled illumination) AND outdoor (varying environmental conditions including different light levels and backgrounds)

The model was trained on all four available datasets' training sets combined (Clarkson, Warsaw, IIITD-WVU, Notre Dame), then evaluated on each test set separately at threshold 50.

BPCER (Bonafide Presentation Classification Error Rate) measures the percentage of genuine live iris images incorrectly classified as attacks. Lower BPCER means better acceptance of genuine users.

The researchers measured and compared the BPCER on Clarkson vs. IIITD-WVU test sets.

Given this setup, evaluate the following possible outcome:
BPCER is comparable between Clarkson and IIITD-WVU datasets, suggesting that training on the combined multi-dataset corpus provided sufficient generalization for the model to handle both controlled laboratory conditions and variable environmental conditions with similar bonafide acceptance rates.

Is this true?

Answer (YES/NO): NO